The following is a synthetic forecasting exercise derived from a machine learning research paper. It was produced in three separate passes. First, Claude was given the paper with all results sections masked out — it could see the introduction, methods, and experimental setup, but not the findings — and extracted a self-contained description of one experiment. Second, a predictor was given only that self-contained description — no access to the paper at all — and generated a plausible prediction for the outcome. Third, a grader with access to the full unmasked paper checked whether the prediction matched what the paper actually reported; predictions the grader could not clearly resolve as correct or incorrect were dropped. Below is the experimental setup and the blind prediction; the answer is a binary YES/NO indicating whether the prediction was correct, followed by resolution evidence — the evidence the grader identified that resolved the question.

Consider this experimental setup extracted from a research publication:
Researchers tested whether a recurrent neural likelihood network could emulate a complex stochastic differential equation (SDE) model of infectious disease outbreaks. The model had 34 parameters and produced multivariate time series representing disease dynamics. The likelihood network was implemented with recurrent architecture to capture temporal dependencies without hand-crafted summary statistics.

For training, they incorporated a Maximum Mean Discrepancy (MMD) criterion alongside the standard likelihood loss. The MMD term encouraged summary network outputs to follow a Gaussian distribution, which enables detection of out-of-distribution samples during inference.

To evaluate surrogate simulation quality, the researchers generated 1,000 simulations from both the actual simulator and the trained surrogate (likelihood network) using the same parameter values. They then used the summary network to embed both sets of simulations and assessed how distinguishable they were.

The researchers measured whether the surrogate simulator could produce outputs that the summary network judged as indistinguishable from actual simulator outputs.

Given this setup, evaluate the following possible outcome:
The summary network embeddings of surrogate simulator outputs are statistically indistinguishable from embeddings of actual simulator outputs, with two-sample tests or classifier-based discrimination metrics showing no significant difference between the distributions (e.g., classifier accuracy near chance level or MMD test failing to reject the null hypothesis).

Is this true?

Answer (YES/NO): NO